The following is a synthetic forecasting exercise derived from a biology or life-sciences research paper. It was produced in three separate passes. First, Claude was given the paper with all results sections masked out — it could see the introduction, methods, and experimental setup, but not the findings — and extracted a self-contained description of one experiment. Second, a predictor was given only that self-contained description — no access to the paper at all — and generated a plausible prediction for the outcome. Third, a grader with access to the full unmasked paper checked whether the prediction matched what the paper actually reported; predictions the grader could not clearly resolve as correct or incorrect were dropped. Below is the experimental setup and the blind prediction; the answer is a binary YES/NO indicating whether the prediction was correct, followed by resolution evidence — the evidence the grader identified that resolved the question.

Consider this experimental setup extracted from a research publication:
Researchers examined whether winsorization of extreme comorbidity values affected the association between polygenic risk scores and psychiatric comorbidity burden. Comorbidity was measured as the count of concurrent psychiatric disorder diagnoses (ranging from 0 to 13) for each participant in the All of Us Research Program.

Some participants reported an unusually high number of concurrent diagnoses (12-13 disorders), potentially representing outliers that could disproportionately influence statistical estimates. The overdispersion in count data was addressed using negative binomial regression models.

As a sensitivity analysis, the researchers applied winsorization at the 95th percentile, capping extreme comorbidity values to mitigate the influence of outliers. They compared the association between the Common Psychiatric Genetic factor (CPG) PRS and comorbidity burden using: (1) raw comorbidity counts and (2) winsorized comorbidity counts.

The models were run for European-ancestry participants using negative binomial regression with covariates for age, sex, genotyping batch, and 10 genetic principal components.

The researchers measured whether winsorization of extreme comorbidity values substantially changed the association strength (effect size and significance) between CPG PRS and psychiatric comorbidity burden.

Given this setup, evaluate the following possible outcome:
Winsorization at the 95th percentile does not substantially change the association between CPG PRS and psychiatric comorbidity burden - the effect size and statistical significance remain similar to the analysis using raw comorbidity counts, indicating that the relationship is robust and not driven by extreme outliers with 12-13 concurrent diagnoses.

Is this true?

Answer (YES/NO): YES